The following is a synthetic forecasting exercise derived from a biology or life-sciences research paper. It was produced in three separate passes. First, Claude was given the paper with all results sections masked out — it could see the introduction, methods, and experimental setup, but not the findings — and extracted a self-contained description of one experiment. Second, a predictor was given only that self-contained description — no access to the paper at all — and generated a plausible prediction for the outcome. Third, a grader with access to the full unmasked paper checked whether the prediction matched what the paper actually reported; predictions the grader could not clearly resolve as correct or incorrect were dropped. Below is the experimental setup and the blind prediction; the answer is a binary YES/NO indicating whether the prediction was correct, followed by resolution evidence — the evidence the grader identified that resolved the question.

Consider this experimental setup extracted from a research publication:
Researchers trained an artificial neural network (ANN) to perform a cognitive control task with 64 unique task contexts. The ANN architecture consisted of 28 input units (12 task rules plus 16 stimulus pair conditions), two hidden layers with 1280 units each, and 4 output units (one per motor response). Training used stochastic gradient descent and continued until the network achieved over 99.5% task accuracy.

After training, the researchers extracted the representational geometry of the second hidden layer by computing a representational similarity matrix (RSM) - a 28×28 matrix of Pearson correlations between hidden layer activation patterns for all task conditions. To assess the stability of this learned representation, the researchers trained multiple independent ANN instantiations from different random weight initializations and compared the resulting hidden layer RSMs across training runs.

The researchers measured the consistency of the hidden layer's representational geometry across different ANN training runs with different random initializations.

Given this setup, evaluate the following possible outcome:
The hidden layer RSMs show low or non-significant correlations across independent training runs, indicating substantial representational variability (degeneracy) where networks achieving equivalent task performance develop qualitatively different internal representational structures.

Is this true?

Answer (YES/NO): NO